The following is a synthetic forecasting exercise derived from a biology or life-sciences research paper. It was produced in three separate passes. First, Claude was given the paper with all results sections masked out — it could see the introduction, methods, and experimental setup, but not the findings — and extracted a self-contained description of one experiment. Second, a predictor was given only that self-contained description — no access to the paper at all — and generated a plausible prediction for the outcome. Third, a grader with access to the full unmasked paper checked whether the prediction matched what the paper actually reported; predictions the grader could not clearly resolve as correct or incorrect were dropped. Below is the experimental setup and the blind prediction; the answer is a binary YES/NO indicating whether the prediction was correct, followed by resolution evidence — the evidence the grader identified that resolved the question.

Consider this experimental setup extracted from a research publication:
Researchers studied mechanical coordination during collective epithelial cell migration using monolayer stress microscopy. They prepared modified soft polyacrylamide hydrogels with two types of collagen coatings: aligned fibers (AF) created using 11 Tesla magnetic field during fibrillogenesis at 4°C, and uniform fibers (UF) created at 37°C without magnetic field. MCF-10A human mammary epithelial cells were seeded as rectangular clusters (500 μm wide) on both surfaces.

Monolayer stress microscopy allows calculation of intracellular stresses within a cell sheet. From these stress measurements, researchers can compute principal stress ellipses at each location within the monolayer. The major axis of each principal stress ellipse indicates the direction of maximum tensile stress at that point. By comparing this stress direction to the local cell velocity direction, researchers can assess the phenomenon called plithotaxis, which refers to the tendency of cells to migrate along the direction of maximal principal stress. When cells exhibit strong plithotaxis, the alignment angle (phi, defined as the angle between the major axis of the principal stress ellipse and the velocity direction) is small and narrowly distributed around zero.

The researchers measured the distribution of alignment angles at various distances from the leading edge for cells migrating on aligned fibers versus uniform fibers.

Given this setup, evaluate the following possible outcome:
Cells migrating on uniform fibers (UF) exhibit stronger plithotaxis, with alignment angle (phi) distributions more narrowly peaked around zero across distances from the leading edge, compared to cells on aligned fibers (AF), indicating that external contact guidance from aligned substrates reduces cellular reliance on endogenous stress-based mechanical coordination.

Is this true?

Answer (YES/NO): NO